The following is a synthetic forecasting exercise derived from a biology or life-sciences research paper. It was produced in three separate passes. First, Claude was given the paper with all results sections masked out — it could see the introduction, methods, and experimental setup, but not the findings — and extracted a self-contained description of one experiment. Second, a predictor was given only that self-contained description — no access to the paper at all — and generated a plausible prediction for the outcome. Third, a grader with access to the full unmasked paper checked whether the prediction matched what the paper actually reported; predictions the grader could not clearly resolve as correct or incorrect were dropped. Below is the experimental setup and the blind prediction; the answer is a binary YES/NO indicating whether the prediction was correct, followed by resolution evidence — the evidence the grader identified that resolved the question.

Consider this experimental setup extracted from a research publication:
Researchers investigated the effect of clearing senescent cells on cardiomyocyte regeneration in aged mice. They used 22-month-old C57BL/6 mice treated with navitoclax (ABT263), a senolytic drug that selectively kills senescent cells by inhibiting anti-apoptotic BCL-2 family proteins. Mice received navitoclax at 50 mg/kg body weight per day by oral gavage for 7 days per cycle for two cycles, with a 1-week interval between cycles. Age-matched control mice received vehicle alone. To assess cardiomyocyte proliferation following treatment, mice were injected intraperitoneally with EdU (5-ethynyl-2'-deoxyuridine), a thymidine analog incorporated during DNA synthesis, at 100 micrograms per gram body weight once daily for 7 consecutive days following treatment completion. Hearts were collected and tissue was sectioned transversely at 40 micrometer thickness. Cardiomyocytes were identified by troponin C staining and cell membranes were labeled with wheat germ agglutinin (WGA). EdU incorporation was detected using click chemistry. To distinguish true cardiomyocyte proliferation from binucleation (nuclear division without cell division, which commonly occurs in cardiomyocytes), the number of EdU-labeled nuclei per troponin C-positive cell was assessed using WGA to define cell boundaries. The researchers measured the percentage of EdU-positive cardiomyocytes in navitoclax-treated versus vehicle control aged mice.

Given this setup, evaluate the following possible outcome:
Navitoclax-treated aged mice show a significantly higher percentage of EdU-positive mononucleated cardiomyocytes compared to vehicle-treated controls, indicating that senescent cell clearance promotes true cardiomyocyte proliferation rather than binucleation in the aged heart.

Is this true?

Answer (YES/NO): YES